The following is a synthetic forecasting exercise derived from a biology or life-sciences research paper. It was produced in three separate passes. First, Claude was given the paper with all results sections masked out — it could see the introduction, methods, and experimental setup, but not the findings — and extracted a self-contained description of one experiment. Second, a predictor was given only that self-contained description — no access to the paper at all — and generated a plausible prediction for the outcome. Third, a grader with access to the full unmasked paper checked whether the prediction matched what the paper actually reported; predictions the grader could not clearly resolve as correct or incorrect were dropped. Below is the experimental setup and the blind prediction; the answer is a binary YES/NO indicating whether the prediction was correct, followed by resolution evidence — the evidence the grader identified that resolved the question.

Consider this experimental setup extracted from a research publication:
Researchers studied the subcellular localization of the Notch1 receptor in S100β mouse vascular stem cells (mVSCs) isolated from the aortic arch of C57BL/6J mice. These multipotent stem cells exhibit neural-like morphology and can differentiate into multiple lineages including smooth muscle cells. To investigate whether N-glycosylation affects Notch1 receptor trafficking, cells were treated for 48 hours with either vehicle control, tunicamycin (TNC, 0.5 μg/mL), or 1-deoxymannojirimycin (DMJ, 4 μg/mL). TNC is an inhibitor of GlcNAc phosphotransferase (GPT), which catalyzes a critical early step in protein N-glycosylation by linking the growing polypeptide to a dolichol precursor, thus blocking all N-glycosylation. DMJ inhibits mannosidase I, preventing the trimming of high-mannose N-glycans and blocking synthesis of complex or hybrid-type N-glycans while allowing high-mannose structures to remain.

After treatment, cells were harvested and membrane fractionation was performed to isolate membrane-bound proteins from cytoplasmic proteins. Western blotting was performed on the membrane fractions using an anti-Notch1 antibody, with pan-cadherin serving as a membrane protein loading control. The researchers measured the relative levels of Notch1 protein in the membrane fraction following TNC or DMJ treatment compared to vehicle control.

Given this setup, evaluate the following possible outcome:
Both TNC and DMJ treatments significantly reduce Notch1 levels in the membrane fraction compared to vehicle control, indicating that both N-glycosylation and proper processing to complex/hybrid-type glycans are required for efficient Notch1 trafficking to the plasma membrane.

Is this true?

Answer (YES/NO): YES